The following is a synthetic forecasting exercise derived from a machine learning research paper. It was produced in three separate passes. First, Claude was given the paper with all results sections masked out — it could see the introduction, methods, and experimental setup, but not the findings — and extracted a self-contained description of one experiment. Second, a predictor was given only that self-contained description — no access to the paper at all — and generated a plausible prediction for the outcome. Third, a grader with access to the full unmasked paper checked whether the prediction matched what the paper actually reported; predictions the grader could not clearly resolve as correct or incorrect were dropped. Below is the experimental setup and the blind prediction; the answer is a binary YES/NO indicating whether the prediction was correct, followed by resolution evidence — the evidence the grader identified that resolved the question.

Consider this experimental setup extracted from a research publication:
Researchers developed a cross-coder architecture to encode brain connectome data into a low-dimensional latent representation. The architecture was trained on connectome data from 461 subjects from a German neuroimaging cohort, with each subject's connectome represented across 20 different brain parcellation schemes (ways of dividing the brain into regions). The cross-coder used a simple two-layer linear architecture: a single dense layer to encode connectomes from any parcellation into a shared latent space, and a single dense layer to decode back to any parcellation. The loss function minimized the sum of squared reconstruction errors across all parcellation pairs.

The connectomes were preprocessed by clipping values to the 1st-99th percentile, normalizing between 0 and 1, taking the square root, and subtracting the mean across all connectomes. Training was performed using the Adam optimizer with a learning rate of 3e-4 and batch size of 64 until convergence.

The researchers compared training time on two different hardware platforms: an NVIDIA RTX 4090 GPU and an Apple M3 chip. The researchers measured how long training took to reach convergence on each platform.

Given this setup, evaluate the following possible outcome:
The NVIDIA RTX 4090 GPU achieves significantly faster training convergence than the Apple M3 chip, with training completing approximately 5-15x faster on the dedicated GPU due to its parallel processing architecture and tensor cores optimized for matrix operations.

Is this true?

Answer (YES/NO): YES